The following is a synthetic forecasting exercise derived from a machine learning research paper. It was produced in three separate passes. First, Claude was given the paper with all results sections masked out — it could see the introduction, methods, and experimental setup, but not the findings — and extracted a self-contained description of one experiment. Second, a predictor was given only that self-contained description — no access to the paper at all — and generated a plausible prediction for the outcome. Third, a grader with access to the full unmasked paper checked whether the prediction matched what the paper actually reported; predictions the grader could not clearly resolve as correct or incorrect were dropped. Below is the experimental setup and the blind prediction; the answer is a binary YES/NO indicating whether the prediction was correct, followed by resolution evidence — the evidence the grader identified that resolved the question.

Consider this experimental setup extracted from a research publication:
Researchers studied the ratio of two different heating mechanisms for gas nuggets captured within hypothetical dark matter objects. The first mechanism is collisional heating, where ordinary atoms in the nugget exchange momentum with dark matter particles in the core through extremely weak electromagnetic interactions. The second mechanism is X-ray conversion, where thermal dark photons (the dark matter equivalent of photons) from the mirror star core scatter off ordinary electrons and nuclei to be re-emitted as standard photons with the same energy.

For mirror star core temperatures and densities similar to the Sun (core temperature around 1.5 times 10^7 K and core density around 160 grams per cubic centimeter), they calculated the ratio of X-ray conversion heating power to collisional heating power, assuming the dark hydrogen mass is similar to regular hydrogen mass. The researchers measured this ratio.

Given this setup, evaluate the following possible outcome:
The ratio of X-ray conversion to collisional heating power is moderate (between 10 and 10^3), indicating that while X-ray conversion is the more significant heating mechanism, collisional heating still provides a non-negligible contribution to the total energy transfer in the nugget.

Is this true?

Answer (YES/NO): NO